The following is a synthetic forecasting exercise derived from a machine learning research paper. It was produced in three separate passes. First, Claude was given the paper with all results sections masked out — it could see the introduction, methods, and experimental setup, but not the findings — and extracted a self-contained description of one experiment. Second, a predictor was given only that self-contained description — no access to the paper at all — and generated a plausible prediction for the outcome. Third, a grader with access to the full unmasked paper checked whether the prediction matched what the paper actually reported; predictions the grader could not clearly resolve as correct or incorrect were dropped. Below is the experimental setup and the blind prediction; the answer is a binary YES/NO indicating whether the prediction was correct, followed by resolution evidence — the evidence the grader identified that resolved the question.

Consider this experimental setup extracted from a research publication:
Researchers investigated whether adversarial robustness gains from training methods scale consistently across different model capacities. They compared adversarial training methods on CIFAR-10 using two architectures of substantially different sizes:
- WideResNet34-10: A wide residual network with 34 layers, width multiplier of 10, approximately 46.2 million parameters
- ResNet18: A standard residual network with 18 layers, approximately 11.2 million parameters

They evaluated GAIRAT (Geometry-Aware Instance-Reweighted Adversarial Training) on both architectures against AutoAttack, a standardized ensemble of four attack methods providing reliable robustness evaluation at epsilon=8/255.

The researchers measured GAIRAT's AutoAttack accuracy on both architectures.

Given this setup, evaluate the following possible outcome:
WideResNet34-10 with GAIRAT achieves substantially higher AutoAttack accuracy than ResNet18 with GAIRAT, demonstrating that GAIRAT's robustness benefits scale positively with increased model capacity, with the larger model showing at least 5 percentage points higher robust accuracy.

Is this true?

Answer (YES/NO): YES